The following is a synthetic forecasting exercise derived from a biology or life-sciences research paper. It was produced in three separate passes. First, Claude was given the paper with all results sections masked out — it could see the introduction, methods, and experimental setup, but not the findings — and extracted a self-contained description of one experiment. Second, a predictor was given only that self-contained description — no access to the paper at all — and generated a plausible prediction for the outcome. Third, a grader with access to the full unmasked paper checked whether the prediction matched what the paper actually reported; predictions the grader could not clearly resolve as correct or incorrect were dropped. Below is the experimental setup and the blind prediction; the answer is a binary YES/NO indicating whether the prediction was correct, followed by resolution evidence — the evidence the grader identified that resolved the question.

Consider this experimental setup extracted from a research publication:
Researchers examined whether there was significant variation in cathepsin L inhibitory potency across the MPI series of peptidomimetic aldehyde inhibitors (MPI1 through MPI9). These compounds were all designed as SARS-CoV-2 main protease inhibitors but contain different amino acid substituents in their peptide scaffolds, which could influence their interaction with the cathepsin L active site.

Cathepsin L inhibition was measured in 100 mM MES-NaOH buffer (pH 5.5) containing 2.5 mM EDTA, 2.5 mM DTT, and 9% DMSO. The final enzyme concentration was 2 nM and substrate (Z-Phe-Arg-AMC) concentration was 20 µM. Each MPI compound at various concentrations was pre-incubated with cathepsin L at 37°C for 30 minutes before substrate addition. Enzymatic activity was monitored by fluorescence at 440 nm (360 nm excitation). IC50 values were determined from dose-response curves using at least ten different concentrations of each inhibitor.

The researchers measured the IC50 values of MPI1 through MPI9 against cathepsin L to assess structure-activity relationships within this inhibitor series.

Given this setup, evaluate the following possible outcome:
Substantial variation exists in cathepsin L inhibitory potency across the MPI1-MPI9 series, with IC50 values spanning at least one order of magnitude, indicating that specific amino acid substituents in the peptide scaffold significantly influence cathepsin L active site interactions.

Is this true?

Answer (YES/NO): YES